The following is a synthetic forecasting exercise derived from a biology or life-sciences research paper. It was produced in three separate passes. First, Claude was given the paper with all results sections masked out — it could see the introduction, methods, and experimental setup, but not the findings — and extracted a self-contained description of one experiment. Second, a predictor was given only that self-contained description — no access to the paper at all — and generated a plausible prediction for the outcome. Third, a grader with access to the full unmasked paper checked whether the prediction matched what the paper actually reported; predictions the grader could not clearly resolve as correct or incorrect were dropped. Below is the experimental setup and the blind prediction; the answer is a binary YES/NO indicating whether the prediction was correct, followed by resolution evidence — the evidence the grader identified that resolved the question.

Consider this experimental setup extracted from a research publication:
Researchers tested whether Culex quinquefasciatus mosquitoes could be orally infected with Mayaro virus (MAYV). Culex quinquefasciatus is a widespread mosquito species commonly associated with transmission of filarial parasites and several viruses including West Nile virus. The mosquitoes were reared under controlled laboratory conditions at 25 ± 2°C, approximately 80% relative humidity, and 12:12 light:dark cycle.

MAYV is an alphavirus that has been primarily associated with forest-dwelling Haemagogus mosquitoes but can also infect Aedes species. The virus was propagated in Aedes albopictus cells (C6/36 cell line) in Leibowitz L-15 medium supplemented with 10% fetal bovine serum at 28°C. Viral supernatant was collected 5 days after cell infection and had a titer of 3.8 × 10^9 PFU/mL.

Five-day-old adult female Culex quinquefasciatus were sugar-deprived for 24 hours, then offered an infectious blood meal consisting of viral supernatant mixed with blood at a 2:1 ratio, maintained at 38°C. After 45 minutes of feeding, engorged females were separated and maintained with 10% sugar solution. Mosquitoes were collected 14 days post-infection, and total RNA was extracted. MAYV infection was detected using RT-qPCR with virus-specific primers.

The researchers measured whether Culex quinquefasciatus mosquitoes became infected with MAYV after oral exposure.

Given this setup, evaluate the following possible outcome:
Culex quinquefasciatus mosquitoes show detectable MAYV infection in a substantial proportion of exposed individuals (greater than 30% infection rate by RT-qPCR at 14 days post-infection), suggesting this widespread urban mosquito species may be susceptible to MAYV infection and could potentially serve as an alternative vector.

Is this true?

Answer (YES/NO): NO